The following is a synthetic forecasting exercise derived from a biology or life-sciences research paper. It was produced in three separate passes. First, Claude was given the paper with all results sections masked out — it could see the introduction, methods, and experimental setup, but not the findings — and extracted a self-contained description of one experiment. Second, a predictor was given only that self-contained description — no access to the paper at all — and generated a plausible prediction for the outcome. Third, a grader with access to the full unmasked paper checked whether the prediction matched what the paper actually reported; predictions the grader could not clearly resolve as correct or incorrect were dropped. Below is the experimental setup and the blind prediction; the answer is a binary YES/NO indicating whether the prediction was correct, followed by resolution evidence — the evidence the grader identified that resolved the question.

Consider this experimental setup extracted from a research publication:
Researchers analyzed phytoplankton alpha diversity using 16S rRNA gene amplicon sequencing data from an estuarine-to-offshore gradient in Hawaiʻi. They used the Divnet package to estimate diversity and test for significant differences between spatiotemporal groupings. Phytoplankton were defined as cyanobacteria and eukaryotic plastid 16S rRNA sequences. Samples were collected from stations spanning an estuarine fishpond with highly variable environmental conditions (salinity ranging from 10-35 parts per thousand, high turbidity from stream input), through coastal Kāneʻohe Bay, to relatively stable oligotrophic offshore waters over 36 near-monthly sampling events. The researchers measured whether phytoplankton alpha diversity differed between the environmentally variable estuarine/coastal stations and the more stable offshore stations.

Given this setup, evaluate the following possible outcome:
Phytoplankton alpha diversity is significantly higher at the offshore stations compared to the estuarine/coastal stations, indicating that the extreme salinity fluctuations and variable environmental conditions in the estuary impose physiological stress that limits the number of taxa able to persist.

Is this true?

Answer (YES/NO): NO